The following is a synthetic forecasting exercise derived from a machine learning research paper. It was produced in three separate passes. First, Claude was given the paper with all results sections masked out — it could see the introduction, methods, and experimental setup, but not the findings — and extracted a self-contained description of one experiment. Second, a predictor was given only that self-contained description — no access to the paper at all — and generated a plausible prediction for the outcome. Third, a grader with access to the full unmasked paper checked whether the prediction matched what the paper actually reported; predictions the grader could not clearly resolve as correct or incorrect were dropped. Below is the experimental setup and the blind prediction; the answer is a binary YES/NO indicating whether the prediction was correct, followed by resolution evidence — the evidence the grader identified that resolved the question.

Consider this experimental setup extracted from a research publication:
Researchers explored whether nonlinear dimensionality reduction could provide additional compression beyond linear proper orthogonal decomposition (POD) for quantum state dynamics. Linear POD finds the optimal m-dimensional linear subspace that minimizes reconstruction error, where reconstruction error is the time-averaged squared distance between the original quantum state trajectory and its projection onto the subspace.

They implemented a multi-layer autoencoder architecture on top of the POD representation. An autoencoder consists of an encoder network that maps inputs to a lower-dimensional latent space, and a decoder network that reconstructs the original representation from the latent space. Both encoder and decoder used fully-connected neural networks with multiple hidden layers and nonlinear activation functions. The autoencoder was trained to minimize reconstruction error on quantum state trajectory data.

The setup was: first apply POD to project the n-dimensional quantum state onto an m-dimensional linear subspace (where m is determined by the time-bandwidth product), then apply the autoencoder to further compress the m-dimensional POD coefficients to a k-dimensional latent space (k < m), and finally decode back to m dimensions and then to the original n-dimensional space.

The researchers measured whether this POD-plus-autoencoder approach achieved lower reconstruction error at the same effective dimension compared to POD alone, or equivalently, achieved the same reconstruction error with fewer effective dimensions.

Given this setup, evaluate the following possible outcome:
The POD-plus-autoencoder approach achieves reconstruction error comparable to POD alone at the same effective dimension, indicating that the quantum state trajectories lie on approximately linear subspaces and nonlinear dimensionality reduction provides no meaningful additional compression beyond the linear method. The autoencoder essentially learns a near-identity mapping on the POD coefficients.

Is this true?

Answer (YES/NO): NO